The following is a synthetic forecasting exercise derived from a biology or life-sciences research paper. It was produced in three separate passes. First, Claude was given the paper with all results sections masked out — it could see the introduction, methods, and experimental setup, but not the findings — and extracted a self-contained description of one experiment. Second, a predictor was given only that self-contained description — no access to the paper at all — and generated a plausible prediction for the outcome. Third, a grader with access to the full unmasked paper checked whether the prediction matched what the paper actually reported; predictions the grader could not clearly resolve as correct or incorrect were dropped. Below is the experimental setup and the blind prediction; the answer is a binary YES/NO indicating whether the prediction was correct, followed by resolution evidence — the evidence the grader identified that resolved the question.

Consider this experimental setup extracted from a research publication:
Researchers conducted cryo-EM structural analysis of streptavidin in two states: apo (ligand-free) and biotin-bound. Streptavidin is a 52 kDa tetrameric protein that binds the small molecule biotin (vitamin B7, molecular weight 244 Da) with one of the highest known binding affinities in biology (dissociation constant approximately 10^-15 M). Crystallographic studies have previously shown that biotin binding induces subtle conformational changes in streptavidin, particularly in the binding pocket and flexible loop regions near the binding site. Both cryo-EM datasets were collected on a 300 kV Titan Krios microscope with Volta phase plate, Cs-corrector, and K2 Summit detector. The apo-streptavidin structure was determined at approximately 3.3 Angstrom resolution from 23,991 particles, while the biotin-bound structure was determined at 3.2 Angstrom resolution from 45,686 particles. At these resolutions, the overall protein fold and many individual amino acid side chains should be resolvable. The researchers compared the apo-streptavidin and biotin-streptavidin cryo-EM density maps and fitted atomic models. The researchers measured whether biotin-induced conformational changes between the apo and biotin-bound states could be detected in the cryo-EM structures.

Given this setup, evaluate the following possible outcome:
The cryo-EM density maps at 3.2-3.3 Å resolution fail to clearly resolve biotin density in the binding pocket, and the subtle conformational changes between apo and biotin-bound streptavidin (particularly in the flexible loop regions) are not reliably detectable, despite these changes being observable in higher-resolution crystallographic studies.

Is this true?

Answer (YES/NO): NO